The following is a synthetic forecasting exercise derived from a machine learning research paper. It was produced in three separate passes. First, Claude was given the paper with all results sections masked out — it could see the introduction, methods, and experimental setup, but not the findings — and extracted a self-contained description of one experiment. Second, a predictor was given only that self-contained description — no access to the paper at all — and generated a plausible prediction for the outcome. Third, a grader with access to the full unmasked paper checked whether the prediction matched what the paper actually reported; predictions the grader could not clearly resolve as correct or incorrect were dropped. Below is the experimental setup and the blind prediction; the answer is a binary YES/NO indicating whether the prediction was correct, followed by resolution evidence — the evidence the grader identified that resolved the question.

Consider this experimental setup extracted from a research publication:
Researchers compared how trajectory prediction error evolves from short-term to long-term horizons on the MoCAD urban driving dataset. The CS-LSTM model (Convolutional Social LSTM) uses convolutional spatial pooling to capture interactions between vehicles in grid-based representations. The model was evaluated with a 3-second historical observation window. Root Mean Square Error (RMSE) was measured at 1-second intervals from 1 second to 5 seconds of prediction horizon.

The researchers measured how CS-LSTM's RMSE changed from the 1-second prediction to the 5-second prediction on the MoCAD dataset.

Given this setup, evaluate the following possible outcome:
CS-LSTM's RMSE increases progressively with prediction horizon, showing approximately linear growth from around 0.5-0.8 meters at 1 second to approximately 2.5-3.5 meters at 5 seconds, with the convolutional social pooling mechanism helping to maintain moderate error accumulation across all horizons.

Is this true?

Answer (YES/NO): NO